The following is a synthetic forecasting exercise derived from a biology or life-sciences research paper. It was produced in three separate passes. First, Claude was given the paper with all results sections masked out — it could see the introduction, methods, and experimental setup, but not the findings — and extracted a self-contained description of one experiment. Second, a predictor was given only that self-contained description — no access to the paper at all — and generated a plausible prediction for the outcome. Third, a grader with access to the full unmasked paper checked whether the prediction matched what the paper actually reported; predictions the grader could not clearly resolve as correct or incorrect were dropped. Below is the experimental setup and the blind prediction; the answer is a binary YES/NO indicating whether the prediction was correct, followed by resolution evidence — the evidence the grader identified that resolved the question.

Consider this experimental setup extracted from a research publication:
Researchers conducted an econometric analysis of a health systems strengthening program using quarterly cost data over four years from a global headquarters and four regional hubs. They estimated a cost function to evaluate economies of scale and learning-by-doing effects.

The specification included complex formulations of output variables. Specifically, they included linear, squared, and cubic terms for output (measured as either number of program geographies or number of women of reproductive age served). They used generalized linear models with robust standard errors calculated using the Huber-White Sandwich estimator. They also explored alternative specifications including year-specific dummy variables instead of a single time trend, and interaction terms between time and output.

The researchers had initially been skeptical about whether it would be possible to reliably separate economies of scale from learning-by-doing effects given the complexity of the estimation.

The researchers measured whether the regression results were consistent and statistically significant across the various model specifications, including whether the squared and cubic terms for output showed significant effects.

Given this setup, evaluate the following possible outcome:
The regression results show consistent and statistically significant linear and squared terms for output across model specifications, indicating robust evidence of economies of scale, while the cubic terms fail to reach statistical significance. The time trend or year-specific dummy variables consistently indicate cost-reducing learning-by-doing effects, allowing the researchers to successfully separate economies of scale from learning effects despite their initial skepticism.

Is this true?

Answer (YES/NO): NO